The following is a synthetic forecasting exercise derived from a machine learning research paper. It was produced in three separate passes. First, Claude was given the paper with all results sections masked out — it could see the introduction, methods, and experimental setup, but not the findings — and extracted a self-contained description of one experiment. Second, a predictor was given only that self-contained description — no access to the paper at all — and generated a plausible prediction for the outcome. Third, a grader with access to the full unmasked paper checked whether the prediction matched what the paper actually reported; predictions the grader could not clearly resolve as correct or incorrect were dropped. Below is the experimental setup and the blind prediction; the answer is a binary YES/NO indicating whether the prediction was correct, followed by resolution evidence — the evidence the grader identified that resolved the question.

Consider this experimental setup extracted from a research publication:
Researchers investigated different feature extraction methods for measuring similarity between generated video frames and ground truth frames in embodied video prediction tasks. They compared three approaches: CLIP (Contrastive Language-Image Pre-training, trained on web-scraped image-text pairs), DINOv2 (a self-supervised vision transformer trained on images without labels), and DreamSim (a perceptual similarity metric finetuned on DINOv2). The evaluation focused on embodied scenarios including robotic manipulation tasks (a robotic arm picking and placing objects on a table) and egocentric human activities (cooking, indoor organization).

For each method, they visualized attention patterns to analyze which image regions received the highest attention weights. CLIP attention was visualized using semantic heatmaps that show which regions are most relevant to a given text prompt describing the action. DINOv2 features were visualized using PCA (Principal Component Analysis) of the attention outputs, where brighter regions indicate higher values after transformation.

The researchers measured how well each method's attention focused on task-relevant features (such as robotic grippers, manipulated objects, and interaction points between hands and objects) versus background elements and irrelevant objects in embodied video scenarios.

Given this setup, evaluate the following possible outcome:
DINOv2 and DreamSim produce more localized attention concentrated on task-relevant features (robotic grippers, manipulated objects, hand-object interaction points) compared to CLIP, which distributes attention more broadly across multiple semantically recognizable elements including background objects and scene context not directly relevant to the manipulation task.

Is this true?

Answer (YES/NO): NO